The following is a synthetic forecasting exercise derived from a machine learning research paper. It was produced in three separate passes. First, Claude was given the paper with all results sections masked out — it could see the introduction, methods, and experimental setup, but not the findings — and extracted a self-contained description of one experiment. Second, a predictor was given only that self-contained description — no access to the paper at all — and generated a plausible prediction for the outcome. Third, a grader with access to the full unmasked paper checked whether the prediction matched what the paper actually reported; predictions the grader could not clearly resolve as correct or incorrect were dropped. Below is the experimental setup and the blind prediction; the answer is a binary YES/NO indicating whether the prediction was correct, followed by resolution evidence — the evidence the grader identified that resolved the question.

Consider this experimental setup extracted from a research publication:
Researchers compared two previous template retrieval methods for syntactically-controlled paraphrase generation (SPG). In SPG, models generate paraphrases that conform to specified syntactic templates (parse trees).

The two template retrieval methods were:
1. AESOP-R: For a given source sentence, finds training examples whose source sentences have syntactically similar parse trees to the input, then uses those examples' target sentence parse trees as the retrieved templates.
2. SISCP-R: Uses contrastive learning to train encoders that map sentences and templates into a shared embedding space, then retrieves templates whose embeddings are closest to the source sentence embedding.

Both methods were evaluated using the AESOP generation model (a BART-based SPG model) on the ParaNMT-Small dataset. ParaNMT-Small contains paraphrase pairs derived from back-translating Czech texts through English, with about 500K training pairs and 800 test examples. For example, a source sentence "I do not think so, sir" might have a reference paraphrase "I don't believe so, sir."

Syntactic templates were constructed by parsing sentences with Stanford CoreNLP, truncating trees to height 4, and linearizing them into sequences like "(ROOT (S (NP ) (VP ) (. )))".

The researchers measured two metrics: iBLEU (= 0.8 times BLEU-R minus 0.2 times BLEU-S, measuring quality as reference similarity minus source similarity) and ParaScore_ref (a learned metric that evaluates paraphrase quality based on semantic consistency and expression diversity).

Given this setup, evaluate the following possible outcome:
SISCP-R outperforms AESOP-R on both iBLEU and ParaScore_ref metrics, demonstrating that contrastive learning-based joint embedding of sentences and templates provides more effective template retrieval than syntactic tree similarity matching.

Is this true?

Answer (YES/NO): YES